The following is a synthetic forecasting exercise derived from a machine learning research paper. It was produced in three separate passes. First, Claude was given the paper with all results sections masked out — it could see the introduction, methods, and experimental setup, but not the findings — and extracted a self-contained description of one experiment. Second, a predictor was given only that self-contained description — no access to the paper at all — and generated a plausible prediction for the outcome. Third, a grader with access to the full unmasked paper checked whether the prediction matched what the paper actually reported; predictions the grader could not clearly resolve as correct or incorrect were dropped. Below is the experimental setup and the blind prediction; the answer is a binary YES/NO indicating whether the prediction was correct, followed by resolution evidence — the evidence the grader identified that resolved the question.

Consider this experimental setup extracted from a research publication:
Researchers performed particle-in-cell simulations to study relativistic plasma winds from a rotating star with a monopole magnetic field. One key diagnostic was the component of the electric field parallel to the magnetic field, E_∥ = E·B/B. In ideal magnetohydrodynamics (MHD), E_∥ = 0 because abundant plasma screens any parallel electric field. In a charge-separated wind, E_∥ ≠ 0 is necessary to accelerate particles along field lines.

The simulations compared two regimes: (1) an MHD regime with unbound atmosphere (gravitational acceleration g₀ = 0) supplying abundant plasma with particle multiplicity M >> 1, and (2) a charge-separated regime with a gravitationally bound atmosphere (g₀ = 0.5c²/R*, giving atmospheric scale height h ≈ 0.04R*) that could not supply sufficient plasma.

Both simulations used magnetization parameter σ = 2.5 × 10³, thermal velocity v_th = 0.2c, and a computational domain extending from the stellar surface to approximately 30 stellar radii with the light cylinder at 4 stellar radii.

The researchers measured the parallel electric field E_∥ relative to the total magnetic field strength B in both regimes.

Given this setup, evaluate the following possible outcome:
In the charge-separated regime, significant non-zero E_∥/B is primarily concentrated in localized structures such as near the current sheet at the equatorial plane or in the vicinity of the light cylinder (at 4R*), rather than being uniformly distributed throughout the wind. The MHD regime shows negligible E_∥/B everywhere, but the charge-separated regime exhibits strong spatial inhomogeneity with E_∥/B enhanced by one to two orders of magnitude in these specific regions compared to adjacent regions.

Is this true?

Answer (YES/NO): NO